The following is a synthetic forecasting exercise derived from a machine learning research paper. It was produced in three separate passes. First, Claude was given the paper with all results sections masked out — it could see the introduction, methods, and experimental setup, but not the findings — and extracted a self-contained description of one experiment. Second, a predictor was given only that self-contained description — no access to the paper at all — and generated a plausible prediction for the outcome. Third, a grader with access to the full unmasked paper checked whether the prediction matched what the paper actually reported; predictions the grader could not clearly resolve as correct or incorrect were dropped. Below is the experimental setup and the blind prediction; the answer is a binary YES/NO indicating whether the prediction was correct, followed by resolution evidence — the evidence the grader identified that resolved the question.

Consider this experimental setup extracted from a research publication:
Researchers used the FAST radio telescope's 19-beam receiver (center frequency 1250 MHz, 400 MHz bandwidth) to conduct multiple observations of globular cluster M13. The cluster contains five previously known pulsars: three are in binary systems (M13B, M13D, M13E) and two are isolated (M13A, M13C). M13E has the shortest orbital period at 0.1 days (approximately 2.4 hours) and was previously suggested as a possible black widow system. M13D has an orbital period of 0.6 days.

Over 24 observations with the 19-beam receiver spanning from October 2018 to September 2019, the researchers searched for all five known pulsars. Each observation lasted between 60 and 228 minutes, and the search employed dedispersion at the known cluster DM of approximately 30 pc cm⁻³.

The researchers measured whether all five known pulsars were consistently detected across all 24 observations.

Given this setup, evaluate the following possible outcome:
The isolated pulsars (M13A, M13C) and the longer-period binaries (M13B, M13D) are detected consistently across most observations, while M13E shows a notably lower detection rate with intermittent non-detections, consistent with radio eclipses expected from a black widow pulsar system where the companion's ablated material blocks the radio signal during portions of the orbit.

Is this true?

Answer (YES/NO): YES